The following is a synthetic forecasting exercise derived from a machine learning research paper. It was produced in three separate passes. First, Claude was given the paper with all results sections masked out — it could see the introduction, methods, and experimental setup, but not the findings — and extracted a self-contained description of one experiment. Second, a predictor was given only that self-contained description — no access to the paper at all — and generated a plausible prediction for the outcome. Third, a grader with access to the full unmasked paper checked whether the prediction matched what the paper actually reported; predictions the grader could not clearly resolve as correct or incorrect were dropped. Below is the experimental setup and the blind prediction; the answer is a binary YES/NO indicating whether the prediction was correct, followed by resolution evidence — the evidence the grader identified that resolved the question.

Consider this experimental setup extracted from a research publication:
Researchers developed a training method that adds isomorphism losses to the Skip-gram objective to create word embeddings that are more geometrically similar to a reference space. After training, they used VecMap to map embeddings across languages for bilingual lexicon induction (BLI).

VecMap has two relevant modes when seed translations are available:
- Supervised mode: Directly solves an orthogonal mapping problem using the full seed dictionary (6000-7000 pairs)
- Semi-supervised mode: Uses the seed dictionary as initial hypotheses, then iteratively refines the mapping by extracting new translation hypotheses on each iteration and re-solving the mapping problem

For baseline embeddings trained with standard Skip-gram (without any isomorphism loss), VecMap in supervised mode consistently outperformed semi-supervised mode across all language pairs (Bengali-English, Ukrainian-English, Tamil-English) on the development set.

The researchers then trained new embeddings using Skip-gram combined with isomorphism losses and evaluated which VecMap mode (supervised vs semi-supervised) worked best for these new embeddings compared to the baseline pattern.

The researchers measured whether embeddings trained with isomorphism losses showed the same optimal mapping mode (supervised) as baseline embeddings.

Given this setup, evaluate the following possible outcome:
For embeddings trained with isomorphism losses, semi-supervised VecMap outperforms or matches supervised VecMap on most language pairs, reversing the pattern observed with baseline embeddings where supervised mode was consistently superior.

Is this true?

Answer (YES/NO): YES